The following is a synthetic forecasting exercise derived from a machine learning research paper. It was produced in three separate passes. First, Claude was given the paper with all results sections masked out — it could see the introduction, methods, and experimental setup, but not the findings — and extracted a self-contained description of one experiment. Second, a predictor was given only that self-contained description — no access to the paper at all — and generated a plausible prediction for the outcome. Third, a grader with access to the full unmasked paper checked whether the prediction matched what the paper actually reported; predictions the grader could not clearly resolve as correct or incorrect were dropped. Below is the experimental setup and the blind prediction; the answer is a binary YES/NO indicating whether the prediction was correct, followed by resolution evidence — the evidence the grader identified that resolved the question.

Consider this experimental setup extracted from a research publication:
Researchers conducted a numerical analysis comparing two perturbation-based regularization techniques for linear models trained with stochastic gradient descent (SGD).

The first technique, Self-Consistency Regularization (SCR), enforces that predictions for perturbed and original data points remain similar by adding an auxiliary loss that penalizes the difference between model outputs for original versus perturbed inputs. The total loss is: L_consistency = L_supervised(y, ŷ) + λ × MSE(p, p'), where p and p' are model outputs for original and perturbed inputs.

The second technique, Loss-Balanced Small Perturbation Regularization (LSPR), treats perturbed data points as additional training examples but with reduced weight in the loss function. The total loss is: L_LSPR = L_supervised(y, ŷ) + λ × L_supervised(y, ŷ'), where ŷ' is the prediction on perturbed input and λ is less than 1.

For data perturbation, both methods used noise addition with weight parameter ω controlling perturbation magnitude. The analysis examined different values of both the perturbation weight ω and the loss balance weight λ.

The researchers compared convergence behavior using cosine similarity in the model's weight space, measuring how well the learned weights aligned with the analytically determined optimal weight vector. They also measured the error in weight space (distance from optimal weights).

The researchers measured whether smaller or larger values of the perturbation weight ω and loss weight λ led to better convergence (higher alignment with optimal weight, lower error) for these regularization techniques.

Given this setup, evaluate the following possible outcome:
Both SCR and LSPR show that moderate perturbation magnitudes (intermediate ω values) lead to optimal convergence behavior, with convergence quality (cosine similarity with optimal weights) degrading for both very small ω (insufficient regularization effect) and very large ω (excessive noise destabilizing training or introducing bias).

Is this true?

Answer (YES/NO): NO